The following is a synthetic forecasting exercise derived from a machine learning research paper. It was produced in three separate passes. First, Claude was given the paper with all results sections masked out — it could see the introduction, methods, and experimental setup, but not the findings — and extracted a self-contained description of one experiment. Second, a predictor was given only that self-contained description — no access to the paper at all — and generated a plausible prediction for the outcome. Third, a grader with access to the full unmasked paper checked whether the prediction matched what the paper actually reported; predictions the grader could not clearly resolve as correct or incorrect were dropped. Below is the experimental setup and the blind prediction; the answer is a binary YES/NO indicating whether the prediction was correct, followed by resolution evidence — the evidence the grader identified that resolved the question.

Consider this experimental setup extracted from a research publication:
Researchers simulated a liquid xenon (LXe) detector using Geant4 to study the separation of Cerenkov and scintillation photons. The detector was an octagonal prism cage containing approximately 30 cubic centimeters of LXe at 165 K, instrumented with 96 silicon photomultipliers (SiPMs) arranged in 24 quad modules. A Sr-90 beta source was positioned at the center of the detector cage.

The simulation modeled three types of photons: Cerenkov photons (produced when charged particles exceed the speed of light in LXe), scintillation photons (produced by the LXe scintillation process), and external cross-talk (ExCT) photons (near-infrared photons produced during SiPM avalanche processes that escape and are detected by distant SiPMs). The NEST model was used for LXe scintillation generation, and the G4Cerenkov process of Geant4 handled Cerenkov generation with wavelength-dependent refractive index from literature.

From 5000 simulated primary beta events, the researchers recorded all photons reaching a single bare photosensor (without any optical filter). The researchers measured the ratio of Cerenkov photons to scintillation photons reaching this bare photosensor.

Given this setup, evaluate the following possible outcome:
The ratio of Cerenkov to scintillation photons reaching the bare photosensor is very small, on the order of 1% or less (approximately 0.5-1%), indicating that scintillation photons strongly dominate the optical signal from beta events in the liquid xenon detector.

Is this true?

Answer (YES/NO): NO